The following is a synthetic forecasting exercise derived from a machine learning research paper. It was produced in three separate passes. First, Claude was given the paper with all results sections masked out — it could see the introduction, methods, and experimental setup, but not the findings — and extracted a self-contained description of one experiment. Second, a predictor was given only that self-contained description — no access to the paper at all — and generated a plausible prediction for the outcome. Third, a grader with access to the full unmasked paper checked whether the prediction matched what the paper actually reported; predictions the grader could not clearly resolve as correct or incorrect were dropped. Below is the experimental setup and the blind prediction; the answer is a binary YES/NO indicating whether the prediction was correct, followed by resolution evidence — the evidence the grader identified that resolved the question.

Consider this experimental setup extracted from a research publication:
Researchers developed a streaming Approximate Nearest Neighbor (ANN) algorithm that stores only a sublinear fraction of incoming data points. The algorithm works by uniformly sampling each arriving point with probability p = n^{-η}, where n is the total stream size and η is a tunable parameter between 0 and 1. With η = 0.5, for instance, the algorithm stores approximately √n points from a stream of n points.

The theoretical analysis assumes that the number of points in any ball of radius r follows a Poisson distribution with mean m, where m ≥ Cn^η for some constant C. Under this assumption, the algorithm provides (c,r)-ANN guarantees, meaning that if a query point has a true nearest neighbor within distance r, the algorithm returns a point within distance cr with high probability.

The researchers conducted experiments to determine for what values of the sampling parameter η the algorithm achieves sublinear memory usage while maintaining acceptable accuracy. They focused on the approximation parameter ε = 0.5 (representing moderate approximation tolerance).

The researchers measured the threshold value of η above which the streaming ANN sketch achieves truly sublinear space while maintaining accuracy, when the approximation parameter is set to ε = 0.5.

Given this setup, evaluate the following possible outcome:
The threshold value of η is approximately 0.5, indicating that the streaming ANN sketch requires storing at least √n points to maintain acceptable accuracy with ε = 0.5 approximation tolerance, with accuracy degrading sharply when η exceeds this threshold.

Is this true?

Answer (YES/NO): NO